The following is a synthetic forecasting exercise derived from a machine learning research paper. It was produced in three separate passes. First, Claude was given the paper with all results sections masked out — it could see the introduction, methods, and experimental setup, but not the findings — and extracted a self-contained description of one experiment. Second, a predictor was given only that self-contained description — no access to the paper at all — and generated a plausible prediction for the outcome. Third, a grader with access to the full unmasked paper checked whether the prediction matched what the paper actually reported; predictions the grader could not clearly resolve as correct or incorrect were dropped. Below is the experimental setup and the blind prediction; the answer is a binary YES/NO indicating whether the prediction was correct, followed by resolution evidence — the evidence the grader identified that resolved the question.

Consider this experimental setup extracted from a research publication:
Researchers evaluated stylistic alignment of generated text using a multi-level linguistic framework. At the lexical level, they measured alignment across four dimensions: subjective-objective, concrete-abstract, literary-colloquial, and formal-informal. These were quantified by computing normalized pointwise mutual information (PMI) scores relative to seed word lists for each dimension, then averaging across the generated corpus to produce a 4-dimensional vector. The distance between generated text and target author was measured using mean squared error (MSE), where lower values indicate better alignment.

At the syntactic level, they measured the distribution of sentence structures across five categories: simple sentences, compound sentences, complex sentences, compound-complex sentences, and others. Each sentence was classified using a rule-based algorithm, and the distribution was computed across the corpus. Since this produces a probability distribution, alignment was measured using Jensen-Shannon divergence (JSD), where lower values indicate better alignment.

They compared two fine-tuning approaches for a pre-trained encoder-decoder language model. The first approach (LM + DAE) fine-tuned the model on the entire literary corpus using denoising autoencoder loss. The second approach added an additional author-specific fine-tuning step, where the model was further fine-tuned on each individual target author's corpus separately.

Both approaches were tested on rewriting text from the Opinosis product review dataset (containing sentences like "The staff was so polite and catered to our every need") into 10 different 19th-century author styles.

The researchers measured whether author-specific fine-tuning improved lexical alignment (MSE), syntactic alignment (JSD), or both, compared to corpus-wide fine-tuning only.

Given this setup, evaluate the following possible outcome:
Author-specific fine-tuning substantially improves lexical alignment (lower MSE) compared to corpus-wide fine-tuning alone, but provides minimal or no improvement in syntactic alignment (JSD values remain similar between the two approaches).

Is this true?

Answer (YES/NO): NO